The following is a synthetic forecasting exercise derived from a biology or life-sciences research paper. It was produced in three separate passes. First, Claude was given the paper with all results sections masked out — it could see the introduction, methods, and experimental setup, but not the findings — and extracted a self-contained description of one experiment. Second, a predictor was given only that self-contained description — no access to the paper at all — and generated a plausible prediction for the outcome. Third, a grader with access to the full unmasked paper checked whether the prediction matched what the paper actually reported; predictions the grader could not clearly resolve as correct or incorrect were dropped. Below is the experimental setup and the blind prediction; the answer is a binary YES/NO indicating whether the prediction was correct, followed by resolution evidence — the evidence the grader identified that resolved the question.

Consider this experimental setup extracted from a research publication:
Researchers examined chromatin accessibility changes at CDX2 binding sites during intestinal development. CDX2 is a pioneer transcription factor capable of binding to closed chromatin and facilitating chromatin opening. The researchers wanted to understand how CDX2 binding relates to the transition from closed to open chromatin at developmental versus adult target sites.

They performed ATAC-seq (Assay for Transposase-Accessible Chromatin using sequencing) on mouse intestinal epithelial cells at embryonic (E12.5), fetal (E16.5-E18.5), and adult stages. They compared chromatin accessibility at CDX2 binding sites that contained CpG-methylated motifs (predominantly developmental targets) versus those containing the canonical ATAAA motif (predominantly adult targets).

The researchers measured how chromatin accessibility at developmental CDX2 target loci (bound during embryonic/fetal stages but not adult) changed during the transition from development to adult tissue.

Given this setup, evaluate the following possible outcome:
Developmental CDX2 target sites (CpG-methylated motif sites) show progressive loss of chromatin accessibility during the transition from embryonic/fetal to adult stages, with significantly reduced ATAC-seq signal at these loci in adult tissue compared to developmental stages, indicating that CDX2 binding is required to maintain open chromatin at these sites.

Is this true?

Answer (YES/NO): YES